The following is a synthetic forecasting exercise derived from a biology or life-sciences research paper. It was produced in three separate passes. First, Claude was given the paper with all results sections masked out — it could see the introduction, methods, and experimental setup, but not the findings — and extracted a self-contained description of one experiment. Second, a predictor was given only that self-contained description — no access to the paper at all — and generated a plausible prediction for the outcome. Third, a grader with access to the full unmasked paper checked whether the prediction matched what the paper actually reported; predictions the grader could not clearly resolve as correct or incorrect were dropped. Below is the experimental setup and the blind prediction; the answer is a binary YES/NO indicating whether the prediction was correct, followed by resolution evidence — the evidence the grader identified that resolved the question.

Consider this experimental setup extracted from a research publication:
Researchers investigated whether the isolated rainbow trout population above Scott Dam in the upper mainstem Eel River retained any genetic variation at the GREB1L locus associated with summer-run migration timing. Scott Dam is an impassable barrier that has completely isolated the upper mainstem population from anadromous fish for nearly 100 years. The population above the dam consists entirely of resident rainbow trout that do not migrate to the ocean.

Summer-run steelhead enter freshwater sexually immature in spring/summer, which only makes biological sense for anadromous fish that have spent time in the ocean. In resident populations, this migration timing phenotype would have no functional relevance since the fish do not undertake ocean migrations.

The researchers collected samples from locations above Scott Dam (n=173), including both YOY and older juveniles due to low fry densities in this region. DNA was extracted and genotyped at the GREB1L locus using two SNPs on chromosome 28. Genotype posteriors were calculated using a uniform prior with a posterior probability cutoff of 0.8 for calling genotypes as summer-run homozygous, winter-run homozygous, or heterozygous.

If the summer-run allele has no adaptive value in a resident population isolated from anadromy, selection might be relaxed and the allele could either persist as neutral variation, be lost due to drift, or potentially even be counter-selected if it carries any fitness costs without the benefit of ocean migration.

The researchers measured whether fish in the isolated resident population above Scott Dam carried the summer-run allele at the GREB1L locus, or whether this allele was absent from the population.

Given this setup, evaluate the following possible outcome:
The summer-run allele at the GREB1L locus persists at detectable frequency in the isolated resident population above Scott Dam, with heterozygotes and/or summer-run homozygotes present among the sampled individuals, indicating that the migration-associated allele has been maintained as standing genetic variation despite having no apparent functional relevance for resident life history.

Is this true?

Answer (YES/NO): YES